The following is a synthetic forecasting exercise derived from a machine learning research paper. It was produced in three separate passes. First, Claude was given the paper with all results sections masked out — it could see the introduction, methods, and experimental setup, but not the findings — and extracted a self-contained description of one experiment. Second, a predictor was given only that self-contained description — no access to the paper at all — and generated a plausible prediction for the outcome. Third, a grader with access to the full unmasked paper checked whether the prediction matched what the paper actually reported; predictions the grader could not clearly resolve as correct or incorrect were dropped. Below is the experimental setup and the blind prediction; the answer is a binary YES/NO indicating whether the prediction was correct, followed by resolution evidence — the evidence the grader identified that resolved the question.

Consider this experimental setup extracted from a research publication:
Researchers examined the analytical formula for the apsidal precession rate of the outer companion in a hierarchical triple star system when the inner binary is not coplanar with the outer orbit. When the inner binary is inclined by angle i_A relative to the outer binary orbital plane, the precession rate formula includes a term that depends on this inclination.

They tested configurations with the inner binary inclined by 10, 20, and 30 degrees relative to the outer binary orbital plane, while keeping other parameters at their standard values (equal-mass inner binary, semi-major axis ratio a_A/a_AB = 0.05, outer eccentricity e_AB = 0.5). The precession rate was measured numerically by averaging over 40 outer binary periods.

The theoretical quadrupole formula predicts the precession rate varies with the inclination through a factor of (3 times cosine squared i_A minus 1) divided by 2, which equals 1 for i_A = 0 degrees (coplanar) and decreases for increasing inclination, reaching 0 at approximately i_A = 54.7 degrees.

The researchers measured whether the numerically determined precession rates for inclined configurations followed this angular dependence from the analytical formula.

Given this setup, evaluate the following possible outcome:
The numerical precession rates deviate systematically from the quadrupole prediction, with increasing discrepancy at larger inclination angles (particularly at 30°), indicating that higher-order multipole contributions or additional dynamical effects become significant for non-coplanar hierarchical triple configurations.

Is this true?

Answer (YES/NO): NO